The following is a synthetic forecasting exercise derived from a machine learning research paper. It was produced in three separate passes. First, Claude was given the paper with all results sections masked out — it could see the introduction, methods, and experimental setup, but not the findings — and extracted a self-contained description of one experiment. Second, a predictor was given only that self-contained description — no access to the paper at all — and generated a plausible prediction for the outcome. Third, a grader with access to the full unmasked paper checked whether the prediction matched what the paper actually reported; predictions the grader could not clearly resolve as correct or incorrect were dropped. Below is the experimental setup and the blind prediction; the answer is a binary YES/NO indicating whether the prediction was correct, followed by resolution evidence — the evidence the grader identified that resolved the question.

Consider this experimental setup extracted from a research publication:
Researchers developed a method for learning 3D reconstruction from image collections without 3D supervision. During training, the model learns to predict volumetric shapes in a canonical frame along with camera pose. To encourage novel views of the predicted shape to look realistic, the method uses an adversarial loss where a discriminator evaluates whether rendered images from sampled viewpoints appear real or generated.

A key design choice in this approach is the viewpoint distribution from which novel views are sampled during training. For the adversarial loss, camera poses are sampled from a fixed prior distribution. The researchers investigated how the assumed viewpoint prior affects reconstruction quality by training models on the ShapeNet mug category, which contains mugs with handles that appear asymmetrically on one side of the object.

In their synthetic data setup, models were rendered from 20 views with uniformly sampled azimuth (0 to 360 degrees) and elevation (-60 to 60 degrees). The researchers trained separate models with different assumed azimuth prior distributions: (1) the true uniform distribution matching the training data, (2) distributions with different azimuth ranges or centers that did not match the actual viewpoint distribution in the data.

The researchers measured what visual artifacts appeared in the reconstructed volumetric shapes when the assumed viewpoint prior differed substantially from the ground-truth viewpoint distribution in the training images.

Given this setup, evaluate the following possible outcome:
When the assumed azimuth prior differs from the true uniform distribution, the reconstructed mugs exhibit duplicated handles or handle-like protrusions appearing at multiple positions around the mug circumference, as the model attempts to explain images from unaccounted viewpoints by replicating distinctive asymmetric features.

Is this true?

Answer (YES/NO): YES